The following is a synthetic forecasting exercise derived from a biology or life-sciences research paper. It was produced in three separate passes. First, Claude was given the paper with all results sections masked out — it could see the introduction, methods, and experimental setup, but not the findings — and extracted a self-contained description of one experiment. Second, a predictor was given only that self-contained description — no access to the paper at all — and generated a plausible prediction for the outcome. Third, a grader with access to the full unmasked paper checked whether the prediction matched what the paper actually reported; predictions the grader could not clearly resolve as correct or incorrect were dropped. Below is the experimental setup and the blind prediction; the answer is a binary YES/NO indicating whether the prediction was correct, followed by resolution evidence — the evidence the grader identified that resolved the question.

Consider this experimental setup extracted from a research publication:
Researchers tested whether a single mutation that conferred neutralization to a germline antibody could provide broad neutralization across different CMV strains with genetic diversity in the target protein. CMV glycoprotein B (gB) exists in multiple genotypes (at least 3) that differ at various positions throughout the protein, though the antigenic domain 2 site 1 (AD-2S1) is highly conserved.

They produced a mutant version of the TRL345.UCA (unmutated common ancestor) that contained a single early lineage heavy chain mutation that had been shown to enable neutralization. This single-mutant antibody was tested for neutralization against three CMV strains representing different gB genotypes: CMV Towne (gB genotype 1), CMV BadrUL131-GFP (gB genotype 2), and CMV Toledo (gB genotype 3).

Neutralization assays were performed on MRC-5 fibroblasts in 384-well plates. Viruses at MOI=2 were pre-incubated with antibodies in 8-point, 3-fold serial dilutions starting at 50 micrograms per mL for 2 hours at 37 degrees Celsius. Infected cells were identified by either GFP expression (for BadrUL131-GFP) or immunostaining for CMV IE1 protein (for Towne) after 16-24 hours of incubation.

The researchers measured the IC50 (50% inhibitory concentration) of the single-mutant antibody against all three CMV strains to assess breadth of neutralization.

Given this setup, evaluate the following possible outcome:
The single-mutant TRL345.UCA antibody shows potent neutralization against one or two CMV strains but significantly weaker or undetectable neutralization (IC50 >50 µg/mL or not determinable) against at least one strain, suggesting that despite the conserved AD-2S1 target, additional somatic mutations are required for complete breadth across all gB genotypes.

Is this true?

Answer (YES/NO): NO